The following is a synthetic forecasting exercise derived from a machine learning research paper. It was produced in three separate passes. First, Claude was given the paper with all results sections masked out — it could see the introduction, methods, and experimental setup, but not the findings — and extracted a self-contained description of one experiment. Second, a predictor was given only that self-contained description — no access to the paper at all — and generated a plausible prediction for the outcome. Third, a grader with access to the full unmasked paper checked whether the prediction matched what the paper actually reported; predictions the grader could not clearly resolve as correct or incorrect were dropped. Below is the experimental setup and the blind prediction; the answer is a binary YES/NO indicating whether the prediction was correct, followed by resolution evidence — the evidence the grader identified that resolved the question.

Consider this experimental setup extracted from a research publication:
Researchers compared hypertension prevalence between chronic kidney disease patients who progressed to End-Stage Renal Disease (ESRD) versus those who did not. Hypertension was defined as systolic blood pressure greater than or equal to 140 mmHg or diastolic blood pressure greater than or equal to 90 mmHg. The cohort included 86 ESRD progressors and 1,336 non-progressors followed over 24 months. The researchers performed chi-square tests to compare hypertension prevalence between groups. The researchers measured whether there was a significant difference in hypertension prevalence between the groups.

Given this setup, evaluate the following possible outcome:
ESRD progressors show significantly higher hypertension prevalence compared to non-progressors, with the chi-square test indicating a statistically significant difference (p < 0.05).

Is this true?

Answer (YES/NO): NO